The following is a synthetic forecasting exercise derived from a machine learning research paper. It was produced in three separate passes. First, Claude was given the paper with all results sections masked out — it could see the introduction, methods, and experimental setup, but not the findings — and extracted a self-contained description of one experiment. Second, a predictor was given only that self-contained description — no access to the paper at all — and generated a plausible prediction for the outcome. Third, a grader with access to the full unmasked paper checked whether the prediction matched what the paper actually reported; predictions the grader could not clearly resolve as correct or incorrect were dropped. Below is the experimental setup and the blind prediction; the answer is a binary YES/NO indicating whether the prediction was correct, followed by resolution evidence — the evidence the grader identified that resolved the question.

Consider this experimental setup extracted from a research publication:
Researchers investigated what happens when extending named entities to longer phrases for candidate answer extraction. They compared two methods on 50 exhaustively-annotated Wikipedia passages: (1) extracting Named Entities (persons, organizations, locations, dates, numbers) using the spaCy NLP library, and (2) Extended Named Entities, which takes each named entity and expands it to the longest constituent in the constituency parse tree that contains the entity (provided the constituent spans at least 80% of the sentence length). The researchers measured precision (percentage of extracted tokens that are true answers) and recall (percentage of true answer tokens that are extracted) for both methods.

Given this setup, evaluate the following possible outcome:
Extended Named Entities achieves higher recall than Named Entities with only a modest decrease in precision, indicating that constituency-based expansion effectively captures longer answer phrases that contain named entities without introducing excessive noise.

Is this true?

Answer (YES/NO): YES